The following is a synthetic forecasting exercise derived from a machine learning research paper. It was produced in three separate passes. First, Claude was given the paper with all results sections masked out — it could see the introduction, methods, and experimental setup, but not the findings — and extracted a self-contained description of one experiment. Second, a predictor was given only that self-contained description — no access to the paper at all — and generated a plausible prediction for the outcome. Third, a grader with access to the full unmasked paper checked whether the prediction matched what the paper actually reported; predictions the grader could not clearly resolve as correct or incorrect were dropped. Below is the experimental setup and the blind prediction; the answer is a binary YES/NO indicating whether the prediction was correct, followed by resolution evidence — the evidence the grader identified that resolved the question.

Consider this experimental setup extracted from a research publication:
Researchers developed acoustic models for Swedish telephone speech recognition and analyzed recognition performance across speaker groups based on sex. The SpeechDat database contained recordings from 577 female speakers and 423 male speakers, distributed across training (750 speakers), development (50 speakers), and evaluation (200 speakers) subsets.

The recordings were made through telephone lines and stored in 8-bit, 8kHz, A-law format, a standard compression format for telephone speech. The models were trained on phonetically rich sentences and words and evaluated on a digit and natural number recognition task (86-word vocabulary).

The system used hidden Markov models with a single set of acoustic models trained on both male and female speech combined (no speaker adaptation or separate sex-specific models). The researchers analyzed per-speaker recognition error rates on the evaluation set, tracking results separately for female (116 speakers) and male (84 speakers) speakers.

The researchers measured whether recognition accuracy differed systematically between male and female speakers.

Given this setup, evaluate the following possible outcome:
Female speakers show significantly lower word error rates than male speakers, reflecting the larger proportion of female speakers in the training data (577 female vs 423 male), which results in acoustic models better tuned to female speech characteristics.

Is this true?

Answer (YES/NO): NO